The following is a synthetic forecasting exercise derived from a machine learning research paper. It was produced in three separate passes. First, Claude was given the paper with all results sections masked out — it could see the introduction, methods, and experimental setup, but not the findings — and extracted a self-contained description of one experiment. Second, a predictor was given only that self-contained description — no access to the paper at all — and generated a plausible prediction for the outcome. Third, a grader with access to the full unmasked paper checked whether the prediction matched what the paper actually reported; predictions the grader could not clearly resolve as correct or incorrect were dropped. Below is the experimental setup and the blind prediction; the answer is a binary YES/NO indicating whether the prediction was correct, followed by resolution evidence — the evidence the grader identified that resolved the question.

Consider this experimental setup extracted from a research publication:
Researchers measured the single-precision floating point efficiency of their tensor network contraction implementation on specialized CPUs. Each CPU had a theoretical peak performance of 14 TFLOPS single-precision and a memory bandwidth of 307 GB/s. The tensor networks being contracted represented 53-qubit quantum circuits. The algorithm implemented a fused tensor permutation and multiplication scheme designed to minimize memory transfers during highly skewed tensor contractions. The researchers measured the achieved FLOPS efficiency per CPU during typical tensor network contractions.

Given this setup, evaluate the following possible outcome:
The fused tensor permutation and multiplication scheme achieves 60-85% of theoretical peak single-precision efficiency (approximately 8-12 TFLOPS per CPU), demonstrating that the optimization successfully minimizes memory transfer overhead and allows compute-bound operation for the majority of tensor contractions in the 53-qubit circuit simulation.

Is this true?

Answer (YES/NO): NO